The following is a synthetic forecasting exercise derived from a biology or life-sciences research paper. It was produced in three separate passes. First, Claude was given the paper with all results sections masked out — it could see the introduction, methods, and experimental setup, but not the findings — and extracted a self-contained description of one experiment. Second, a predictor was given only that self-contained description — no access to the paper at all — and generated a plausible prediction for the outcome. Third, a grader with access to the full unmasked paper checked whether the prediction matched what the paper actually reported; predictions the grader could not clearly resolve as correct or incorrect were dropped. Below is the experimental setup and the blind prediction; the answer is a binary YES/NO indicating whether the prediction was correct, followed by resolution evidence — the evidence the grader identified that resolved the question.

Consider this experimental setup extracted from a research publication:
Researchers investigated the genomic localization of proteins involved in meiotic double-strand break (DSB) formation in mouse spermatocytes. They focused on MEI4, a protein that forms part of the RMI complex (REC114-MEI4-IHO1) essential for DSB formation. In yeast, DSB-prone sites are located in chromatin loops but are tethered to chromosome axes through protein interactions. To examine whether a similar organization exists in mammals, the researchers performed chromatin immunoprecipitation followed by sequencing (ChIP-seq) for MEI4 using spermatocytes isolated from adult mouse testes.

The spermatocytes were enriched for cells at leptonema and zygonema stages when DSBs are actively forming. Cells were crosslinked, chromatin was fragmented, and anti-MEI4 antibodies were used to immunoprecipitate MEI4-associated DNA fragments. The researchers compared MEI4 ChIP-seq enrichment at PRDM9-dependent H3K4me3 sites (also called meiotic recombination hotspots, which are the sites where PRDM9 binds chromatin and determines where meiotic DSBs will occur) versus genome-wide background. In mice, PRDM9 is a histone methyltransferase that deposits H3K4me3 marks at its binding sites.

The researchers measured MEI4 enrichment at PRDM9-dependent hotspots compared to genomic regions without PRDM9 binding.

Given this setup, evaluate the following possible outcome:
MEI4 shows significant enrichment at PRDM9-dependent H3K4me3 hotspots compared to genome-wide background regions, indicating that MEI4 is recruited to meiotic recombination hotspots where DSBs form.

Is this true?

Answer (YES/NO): YES